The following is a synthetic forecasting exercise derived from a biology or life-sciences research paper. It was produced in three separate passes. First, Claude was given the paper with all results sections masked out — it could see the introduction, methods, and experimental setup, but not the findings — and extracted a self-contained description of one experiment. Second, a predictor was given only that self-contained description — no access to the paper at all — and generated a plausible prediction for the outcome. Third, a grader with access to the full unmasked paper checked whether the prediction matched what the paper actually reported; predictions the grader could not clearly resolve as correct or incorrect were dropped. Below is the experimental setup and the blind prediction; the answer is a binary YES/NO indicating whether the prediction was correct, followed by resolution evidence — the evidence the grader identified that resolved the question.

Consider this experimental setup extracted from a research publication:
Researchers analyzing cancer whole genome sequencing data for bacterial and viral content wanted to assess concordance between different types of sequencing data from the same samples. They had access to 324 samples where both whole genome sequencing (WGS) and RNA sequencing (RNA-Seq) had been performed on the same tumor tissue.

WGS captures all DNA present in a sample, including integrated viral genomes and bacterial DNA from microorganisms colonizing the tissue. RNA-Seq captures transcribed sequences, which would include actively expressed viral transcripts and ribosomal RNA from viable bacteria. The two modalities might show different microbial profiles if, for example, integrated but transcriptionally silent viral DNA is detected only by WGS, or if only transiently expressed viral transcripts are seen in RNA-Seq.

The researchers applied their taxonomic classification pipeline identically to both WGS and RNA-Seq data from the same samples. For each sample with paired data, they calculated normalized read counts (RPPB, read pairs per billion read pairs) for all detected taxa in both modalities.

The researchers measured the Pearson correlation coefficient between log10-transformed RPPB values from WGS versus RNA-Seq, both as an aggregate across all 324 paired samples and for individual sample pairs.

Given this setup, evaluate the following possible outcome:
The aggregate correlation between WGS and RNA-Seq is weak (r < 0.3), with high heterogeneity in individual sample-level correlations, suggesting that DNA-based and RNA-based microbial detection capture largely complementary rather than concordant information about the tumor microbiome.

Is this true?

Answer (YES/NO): NO